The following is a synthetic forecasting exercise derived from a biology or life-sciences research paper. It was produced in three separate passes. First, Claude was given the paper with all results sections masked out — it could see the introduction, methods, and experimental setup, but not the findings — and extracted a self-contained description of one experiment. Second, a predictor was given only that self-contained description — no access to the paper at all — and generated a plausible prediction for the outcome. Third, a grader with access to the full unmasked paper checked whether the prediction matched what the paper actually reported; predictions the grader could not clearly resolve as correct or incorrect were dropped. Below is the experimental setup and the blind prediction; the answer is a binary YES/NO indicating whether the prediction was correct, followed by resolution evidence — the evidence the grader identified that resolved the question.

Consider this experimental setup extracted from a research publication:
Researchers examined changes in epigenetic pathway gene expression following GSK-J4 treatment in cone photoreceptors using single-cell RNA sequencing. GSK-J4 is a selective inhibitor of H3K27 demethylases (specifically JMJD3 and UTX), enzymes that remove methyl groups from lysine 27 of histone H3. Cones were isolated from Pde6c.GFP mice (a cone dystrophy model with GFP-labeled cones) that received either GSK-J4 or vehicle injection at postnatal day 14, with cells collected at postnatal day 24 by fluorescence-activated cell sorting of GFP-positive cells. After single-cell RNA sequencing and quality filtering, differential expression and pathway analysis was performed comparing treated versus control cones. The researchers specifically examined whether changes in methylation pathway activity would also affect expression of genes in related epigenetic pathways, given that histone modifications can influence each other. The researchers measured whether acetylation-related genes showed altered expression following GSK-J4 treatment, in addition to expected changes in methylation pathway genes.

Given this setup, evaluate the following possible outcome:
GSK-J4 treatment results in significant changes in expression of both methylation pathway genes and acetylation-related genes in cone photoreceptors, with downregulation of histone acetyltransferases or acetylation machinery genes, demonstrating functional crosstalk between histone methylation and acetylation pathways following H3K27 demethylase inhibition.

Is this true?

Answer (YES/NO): YES